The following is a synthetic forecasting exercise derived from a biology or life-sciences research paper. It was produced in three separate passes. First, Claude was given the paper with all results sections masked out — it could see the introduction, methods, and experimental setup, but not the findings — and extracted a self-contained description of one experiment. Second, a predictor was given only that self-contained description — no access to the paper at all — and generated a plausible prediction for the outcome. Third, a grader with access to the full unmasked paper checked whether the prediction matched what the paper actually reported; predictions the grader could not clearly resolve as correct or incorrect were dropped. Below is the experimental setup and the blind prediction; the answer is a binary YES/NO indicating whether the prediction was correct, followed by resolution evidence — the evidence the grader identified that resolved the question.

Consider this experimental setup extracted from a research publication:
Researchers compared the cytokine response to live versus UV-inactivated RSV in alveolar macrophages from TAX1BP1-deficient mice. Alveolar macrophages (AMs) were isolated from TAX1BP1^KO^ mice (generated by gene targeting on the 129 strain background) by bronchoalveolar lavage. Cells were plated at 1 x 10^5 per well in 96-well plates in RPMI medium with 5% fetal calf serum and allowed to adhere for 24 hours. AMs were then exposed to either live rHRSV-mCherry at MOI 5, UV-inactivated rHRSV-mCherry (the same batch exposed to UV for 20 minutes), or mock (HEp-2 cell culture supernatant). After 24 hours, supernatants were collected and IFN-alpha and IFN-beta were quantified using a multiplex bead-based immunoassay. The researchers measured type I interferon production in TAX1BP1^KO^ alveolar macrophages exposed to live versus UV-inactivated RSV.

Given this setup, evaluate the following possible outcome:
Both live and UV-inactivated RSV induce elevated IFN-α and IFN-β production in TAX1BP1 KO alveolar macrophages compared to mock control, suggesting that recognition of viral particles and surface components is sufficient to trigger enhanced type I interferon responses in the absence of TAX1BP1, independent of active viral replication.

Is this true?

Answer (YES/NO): NO